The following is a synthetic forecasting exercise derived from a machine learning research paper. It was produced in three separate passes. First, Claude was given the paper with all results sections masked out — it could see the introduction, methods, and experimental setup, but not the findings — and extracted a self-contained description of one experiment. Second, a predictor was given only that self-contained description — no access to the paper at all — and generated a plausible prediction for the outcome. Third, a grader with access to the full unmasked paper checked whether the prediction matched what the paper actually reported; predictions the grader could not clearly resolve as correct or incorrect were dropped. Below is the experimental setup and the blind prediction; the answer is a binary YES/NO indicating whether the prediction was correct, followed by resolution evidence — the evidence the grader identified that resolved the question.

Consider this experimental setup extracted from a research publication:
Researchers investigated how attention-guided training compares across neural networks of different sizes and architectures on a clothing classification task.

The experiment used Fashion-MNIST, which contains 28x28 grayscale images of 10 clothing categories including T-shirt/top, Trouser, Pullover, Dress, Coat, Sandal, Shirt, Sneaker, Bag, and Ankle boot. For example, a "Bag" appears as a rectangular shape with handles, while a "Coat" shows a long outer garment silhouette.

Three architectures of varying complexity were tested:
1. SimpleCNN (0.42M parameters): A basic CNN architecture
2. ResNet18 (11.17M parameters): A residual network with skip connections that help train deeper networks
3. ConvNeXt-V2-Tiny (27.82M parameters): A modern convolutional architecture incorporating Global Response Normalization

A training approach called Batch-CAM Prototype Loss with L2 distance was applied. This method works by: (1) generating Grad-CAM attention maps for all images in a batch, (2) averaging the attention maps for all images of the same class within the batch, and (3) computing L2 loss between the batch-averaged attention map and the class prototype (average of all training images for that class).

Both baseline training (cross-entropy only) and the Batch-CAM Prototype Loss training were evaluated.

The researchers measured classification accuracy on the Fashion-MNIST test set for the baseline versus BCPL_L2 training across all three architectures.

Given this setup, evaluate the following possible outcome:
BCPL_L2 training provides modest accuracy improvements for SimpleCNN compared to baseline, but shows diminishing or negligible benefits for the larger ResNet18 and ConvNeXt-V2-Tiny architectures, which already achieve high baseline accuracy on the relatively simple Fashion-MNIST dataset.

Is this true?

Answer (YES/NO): NO